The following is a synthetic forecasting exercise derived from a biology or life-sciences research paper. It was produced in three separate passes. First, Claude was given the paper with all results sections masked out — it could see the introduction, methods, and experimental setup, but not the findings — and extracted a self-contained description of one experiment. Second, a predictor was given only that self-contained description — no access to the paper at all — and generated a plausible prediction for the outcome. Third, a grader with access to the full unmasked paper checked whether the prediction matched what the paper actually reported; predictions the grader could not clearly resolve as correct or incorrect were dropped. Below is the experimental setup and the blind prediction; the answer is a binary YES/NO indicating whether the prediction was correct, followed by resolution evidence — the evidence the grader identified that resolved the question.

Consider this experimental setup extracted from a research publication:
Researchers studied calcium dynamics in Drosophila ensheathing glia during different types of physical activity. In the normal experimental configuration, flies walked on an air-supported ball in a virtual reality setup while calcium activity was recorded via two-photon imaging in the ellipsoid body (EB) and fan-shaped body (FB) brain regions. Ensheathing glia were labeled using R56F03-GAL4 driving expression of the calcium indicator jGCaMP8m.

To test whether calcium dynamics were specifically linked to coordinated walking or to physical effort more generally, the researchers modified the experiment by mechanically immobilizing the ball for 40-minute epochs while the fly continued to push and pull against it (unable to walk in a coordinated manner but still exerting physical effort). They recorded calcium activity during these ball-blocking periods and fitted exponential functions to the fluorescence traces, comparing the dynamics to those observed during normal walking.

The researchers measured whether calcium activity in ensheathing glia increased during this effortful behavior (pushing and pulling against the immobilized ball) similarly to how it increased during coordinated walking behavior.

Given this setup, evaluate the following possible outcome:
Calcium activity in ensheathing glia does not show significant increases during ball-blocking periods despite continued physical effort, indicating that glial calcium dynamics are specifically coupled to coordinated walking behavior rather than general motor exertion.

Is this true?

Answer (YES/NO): NO